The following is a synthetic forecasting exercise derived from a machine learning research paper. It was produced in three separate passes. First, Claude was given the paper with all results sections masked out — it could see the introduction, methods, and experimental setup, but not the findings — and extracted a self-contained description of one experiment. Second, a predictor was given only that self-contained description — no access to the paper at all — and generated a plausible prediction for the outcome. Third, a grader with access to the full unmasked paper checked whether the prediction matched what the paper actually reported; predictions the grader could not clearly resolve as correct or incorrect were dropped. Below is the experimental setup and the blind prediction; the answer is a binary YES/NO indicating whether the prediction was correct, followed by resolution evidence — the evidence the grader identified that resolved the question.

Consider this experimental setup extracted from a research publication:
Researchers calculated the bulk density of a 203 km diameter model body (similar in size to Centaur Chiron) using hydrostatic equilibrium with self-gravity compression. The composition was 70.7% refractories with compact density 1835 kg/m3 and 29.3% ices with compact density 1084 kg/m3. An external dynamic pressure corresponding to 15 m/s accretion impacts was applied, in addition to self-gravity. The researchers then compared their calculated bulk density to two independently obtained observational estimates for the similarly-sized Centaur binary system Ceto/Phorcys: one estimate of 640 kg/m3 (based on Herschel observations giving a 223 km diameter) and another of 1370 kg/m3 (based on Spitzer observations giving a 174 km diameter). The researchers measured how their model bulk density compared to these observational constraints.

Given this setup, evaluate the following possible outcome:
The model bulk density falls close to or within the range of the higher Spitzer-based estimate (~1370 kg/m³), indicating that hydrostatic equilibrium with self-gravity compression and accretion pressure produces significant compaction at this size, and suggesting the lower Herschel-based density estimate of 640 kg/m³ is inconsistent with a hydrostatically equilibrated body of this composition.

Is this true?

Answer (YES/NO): NO